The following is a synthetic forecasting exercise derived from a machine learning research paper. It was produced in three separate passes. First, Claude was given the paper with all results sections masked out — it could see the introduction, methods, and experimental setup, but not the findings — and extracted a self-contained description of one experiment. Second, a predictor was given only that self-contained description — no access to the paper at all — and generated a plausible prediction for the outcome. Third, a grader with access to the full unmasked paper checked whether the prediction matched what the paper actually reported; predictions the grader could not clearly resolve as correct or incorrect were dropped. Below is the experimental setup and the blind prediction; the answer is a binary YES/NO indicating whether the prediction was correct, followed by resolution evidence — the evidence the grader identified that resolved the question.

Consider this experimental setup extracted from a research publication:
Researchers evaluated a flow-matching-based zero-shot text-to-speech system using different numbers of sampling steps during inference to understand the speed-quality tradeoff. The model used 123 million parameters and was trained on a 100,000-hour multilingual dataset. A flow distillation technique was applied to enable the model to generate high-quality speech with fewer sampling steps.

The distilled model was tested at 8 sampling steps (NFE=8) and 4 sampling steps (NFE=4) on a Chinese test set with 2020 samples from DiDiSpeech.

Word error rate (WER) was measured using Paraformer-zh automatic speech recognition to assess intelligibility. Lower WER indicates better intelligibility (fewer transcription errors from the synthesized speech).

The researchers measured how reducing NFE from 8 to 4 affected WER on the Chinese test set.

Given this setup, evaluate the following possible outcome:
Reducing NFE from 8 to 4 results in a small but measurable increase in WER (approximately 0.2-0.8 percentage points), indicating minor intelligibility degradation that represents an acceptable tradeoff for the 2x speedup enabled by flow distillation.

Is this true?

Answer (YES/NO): NO